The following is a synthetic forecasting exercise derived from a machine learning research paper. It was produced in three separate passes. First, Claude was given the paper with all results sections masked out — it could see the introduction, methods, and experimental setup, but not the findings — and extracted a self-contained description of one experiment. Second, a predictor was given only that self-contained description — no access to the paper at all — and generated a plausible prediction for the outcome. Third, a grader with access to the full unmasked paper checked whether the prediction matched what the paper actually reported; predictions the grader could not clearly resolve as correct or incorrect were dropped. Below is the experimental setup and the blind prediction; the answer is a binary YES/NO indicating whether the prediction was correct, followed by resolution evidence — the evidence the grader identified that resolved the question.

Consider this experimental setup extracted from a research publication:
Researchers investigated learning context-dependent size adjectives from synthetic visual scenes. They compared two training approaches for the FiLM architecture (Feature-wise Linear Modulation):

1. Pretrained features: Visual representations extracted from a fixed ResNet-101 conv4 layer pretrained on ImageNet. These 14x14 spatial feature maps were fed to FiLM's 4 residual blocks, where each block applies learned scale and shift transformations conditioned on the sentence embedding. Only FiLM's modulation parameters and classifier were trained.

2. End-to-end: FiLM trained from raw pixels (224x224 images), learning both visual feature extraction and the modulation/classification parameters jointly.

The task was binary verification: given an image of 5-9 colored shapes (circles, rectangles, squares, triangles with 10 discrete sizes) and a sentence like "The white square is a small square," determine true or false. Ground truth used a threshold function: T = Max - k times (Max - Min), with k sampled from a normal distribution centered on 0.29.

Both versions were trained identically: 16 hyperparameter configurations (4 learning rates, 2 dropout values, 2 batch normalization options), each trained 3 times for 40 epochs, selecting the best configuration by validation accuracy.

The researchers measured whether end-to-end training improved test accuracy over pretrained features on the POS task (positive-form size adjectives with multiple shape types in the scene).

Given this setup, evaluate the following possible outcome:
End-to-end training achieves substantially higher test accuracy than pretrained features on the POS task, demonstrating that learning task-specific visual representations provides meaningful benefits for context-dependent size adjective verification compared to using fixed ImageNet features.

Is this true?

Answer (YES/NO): NO